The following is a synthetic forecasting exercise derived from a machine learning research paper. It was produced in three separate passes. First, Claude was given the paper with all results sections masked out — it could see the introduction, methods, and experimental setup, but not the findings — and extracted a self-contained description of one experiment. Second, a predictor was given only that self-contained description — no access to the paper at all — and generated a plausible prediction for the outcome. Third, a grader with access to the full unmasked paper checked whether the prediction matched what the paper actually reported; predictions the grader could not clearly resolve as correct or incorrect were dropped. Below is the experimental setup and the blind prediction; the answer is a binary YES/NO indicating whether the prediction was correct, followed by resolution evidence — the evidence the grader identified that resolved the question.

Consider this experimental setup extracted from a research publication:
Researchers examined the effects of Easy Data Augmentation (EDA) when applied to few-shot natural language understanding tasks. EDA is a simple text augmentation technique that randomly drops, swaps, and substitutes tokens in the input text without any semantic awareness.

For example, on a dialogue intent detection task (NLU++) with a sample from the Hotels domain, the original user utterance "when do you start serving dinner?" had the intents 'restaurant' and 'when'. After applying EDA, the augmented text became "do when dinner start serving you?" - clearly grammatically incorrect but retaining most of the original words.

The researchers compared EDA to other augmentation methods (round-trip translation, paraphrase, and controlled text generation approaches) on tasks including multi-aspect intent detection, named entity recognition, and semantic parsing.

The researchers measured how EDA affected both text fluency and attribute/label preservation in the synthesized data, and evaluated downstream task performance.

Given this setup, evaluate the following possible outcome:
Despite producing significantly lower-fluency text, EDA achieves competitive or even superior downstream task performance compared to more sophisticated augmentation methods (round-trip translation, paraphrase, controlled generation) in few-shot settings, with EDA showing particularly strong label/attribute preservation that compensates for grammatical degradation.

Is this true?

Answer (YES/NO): YES